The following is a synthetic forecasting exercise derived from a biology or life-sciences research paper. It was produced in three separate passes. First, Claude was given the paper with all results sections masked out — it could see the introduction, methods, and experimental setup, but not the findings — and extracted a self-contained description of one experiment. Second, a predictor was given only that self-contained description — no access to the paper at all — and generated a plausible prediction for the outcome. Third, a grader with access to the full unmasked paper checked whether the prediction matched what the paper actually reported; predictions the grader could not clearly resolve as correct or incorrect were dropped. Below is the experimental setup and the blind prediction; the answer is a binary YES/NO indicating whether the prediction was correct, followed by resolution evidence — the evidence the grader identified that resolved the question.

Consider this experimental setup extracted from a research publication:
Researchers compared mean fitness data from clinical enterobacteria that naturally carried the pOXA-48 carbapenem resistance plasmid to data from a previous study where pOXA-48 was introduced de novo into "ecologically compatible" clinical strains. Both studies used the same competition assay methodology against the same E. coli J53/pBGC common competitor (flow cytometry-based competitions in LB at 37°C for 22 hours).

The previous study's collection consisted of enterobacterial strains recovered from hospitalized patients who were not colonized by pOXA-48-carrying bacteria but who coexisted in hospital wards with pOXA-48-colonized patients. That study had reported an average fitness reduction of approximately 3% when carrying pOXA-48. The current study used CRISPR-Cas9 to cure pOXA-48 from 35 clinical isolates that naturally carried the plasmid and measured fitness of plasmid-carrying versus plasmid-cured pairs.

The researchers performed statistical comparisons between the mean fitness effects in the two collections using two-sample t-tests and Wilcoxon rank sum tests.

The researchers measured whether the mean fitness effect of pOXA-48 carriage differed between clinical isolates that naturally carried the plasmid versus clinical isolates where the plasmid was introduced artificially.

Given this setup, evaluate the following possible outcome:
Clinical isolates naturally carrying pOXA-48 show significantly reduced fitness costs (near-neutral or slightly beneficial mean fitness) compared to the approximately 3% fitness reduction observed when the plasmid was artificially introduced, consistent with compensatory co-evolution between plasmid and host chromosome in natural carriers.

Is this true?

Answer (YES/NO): NO